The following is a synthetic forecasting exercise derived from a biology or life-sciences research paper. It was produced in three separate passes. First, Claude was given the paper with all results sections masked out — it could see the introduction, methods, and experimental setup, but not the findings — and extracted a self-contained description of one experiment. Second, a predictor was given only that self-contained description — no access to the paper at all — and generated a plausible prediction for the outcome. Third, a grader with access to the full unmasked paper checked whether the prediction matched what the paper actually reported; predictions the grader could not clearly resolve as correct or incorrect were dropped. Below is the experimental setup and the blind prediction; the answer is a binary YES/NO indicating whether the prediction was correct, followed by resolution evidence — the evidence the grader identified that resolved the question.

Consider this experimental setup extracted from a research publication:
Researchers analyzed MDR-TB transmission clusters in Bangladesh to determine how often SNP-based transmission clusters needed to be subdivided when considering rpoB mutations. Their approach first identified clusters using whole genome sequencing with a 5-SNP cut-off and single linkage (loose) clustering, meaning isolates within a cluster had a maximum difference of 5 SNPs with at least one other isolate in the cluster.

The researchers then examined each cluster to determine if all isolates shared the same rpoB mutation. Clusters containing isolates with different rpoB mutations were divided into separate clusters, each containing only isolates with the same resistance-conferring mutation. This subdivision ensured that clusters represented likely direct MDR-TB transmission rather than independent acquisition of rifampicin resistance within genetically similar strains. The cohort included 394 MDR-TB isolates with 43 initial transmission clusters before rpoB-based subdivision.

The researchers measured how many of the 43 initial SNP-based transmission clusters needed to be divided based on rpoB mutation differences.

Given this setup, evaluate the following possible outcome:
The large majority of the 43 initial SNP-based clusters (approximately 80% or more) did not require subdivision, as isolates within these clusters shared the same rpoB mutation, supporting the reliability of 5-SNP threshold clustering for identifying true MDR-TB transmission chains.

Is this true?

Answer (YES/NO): YES